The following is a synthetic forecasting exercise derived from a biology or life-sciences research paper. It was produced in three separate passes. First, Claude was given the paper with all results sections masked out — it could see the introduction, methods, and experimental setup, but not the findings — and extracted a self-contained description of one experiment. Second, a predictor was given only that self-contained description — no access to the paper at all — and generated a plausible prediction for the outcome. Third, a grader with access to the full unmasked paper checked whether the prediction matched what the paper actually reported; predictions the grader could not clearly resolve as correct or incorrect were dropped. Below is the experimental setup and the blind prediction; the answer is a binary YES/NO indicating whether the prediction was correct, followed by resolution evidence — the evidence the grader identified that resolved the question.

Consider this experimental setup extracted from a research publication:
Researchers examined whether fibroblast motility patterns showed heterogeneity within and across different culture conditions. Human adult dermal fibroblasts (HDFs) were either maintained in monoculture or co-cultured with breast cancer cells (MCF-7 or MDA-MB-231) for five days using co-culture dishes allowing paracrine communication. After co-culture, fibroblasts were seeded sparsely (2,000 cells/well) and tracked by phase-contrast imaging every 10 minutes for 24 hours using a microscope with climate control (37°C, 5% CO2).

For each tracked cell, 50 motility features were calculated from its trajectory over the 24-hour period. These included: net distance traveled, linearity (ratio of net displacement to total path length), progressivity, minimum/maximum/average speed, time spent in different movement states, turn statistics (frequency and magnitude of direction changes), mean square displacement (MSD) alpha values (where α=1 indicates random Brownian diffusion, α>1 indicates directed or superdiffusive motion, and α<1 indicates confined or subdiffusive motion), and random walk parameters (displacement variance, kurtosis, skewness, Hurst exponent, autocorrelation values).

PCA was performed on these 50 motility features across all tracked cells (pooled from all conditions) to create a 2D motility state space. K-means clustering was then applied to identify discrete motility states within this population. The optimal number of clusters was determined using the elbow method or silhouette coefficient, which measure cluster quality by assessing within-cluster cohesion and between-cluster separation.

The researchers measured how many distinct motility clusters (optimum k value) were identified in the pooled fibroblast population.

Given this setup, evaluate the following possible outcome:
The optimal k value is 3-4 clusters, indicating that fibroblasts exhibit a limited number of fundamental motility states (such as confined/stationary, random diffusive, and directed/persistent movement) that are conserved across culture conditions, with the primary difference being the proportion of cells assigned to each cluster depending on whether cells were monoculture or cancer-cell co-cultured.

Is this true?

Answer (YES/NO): YES